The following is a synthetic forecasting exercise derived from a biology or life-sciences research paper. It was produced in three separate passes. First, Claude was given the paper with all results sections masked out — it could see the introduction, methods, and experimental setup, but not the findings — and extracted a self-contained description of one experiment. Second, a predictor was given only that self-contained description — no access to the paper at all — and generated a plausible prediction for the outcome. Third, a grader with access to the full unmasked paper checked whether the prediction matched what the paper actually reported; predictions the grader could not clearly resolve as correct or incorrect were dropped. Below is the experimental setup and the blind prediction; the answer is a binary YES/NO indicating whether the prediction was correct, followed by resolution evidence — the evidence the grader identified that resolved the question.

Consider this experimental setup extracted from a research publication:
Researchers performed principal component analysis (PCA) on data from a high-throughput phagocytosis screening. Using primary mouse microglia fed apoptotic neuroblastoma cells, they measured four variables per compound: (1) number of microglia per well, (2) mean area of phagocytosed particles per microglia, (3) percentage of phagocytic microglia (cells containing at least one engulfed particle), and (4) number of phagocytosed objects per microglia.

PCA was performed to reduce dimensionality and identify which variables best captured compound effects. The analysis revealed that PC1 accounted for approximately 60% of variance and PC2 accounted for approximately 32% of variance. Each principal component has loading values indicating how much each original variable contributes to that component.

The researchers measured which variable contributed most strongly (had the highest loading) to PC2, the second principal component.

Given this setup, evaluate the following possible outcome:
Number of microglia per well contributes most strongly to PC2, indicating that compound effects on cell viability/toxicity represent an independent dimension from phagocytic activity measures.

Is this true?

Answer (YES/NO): YES